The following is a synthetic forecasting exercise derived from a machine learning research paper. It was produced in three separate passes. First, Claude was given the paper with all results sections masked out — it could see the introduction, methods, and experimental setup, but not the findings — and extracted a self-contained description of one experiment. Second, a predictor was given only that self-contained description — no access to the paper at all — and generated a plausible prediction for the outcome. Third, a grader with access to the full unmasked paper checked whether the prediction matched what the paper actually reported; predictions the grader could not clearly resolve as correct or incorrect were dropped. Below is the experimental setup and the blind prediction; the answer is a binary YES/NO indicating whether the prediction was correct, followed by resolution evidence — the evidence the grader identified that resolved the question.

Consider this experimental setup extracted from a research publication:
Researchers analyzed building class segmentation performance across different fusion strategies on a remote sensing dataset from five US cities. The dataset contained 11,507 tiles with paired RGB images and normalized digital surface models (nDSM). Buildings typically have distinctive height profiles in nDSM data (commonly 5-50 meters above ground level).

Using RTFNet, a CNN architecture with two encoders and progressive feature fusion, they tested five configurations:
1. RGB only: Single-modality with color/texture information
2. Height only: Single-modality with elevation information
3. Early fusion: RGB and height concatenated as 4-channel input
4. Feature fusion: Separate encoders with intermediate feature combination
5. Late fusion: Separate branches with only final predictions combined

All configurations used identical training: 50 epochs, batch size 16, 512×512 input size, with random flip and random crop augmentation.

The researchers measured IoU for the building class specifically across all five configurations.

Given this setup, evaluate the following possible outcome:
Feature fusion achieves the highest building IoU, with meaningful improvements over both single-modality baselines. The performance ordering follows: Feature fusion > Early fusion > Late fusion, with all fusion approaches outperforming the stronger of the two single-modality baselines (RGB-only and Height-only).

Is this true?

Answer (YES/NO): NO